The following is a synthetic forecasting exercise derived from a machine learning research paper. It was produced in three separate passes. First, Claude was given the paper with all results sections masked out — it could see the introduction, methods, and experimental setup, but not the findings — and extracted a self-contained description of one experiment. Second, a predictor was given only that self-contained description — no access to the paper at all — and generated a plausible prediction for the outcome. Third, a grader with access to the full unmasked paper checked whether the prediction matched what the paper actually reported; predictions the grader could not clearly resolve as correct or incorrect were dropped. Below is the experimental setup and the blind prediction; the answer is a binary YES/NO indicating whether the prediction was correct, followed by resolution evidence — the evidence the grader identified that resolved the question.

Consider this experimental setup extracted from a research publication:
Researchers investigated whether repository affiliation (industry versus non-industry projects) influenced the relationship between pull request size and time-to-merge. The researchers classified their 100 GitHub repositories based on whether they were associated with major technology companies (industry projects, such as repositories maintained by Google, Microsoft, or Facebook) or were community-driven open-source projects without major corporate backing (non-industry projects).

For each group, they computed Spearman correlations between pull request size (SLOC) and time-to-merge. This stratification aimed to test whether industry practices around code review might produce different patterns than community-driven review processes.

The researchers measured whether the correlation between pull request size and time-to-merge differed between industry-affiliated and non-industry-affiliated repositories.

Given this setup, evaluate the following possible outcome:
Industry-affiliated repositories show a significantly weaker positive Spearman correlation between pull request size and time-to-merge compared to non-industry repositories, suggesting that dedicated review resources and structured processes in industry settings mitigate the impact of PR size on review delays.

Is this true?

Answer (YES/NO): NO